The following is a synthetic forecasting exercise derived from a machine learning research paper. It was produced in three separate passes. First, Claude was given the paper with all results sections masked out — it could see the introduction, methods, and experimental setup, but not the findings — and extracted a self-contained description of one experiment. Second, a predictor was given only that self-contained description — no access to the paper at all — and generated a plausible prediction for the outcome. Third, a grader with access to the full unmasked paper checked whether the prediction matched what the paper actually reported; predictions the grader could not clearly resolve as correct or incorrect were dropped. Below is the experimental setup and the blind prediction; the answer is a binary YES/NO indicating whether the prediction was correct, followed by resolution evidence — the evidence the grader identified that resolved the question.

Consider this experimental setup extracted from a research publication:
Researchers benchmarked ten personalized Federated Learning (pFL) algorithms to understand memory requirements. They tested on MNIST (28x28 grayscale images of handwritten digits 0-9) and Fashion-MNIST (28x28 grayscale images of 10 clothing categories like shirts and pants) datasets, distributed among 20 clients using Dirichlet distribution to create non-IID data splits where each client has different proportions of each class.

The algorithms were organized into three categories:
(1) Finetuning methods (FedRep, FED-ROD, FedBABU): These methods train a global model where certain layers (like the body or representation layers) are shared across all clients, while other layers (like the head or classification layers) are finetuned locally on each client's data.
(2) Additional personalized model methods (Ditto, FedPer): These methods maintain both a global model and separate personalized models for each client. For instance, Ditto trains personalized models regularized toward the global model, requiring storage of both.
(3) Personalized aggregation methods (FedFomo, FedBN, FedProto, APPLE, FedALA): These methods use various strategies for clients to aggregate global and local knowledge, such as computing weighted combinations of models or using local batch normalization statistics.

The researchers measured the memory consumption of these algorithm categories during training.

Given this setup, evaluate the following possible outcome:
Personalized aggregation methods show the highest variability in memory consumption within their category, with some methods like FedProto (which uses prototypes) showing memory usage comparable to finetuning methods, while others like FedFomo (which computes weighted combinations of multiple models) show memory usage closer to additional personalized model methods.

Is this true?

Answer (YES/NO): NO